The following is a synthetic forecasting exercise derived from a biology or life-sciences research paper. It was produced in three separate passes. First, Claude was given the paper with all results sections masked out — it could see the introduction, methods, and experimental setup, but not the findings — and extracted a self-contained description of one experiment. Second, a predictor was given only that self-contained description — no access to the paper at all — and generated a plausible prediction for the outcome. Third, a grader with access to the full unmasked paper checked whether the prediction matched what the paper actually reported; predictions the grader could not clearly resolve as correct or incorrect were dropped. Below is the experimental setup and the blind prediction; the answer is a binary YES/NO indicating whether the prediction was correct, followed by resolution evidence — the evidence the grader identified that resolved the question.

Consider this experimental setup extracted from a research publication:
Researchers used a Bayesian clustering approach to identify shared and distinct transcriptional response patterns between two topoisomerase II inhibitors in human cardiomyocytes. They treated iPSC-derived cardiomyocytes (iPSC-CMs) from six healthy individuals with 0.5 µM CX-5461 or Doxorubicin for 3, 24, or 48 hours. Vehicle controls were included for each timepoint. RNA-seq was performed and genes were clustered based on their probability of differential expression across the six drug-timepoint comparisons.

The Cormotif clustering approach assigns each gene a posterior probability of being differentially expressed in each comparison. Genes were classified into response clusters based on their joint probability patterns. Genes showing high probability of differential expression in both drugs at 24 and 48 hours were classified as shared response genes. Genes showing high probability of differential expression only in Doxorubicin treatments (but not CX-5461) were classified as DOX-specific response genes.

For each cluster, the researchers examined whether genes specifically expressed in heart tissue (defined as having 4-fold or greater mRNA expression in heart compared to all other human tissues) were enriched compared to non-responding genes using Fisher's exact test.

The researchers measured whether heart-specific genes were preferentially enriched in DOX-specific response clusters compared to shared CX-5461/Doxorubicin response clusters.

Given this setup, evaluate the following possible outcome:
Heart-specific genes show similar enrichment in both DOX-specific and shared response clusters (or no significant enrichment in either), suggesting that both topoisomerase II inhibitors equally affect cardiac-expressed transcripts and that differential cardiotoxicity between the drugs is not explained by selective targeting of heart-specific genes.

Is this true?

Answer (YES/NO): NO